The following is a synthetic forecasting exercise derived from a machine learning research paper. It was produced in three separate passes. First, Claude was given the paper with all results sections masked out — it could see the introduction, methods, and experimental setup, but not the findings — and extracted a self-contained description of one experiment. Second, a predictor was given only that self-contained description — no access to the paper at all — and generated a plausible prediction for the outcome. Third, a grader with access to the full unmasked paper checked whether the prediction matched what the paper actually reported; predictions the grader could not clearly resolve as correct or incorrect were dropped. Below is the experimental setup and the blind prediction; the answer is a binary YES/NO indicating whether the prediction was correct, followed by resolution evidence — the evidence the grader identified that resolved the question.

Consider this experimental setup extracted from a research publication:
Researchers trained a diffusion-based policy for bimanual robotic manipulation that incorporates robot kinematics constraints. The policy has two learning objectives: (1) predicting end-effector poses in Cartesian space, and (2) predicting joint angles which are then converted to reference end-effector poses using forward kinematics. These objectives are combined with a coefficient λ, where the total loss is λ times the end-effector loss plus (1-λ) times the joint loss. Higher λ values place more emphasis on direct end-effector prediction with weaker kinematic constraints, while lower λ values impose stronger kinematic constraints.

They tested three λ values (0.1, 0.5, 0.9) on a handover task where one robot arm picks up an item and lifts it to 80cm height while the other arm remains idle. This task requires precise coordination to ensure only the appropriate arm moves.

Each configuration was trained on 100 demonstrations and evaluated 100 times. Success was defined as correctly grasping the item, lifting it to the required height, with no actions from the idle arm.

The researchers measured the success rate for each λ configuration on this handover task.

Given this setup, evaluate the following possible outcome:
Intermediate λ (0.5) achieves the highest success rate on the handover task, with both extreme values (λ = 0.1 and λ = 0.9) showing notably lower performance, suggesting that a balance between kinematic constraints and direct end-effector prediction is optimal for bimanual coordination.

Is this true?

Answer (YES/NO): NO